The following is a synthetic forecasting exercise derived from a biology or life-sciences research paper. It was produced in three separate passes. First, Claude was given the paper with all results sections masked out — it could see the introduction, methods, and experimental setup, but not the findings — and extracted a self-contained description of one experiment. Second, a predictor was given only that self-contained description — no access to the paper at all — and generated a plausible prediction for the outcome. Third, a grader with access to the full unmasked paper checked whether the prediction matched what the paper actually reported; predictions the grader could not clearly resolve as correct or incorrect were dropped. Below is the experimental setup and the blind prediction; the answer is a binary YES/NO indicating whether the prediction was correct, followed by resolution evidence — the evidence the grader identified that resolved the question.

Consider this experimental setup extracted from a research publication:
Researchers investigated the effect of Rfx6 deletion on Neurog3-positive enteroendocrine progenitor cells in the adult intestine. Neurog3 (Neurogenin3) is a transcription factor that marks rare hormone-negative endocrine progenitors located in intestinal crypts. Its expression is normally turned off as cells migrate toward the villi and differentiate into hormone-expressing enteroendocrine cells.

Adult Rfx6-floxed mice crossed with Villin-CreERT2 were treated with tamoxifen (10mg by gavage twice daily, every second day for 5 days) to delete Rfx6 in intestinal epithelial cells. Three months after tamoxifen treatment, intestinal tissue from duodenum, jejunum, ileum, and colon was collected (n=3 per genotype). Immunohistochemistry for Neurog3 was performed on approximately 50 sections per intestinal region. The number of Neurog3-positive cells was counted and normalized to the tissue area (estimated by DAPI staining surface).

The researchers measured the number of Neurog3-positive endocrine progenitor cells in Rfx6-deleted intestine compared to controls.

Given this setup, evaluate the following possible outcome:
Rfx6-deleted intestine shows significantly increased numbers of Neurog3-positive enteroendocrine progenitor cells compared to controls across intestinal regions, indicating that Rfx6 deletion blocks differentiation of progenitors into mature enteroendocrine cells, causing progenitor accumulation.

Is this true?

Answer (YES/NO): YES